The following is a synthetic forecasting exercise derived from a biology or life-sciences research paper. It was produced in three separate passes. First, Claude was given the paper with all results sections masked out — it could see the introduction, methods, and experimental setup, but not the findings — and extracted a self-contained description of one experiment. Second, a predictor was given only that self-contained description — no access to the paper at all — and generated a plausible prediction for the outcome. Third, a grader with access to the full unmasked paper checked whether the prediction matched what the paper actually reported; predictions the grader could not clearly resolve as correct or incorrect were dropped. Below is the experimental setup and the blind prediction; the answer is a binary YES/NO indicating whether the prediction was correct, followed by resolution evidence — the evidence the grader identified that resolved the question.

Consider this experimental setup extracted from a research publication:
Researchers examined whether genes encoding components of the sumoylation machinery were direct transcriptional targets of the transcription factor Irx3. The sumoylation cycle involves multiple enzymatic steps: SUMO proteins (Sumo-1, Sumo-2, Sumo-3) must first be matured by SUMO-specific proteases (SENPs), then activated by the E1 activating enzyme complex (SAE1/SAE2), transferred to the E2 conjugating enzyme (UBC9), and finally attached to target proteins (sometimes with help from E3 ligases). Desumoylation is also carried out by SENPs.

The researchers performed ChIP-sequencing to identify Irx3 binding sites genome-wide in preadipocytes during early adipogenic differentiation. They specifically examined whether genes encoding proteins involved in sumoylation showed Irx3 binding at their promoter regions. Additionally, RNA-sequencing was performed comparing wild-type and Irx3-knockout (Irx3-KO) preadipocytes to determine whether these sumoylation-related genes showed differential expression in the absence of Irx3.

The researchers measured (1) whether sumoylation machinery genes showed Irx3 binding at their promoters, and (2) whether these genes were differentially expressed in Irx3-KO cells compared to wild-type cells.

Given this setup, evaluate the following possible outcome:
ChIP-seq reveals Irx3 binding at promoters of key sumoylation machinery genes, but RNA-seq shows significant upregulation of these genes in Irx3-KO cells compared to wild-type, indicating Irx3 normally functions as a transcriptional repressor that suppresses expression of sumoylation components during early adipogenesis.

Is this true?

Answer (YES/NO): YES